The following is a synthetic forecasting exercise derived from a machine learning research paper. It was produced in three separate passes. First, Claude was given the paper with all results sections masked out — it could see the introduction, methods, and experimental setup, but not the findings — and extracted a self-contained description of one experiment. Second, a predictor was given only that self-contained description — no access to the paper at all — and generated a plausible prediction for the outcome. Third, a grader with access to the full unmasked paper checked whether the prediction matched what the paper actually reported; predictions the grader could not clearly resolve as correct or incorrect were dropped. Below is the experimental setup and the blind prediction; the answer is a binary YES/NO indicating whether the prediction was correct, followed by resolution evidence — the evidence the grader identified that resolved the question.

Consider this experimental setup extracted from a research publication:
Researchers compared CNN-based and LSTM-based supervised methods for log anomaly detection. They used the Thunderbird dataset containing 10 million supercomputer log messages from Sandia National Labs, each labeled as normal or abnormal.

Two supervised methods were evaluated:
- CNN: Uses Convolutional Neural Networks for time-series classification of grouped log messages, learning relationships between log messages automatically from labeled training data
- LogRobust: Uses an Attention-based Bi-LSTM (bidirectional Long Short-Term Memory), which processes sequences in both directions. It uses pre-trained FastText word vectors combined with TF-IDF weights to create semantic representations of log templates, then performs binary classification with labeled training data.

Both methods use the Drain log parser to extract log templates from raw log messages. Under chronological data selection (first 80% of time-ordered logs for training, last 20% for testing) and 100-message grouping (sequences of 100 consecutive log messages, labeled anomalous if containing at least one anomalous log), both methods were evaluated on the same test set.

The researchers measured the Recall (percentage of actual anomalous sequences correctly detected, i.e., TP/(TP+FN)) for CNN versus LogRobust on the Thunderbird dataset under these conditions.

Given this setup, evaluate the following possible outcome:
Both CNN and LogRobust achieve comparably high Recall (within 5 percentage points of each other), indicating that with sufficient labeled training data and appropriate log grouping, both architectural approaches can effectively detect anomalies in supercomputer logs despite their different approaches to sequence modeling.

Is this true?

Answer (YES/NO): NO